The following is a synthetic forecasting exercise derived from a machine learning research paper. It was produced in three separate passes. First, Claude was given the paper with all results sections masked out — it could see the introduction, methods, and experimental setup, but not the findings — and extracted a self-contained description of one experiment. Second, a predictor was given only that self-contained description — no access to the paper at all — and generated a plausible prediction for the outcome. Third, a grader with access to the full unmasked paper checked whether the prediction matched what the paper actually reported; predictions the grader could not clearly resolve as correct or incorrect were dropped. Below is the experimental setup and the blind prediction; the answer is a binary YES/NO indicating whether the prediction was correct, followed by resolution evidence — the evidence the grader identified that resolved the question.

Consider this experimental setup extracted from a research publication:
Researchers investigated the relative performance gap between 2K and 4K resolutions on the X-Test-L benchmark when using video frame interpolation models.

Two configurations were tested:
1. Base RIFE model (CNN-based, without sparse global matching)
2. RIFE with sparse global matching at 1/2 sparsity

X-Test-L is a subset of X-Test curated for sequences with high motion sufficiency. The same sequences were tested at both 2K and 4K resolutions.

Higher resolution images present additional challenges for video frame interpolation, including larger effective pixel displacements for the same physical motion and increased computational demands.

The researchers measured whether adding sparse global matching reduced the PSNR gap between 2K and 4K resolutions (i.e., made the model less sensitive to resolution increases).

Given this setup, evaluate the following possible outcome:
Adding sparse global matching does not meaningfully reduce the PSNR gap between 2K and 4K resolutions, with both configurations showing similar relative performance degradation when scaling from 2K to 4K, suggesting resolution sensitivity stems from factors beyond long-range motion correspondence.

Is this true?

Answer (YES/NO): YES